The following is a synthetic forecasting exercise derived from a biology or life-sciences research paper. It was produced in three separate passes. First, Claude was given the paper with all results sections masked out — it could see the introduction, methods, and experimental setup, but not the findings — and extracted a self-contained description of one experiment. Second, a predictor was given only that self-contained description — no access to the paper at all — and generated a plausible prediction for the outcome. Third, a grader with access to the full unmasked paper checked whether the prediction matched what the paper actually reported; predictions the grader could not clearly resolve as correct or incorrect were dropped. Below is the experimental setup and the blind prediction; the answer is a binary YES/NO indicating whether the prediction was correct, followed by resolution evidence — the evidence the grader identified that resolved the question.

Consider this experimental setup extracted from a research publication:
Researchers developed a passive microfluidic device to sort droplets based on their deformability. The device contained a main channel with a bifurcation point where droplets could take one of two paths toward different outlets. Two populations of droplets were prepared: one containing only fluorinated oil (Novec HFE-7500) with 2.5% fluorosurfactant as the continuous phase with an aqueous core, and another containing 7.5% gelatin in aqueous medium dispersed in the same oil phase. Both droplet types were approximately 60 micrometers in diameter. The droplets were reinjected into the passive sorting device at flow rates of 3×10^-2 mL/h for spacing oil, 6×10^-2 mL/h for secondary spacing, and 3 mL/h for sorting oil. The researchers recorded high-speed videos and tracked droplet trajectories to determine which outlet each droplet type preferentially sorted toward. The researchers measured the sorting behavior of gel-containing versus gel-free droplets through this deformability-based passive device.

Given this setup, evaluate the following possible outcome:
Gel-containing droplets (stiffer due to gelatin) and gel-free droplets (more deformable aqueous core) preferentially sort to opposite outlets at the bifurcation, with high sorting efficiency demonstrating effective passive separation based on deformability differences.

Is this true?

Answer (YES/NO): YES